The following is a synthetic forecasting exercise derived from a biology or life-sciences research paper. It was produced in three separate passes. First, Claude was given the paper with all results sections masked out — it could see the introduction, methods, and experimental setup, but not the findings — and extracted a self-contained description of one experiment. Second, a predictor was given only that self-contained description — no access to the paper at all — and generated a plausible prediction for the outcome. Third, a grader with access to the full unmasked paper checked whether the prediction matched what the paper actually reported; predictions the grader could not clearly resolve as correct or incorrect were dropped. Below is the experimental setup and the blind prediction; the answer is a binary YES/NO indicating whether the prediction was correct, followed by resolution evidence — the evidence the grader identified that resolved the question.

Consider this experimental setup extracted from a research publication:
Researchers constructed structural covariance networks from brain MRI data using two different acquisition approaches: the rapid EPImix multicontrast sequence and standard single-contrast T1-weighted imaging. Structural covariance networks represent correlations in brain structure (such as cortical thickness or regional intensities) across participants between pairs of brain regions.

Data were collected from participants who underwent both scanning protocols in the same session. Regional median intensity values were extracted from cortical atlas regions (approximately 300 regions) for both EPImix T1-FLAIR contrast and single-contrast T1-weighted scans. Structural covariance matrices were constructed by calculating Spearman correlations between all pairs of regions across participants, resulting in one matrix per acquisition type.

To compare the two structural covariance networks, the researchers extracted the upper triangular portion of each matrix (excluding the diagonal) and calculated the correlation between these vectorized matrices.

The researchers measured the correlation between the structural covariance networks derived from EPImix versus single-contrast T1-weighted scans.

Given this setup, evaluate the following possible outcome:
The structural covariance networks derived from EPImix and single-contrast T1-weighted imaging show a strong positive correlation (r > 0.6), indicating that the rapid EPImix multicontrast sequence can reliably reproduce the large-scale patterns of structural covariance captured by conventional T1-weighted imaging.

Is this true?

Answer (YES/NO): NO